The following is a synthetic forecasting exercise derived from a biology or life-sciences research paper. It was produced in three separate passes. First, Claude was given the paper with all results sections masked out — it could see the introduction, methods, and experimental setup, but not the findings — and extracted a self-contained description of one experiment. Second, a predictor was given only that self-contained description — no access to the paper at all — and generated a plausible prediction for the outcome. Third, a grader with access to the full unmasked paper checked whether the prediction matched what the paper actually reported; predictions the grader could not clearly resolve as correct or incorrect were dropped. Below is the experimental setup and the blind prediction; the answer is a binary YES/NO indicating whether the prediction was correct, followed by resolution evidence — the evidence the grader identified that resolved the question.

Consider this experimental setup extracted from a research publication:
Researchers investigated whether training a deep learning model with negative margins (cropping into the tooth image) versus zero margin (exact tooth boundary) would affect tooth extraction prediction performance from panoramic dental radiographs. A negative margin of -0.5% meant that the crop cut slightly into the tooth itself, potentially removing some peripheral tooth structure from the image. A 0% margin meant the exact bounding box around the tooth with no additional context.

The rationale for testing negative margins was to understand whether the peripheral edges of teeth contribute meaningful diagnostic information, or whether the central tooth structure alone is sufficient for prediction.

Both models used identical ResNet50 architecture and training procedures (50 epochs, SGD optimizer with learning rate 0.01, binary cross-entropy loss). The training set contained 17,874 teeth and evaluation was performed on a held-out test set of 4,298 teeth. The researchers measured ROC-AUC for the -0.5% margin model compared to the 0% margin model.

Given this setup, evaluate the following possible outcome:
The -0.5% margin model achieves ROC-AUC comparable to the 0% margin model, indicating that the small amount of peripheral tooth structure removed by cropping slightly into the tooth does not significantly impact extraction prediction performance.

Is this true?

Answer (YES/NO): NO